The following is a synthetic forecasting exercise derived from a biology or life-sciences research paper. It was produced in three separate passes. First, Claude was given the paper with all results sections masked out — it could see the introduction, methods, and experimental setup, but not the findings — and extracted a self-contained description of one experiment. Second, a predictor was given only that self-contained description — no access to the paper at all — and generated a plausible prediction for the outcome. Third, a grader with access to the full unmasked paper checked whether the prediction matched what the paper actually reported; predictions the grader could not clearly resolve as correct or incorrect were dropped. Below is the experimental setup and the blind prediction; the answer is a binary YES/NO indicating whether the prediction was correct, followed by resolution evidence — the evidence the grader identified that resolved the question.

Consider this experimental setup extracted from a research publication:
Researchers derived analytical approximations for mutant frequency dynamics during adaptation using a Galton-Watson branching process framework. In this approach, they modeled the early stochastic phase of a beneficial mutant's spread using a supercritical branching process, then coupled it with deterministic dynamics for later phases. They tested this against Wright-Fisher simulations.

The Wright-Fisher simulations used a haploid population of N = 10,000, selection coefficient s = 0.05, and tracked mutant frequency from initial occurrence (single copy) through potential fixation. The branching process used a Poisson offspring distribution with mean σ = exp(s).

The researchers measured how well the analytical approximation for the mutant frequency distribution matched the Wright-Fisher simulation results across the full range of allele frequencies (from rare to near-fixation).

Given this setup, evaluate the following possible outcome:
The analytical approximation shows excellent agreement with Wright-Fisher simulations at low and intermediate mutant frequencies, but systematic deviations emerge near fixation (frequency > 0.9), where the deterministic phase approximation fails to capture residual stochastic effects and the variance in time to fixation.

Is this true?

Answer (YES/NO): NO